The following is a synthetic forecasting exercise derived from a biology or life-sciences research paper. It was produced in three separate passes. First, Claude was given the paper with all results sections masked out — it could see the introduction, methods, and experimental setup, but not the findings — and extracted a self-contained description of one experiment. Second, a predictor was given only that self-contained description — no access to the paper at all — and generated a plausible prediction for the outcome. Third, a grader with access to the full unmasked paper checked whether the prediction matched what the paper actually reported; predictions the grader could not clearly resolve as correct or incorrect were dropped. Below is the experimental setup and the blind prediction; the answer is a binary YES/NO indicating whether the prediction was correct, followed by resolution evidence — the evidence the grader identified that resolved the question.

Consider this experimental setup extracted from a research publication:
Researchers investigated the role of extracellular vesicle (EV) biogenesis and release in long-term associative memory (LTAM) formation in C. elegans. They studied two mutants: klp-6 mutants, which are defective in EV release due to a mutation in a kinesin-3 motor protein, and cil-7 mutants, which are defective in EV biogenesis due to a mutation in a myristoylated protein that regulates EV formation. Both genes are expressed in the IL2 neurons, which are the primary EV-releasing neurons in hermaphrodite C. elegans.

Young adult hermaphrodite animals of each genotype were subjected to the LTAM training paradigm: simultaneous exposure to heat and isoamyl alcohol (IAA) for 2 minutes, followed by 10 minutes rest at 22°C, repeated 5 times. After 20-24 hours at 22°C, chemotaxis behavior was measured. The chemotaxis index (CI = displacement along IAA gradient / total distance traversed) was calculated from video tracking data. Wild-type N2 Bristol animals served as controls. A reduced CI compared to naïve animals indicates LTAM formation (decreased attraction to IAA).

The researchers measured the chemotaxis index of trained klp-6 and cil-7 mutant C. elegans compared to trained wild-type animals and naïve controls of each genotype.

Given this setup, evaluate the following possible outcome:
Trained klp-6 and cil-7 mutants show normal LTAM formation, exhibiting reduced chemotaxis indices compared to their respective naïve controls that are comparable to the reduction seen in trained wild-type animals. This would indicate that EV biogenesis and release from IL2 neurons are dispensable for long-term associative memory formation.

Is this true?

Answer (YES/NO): NO